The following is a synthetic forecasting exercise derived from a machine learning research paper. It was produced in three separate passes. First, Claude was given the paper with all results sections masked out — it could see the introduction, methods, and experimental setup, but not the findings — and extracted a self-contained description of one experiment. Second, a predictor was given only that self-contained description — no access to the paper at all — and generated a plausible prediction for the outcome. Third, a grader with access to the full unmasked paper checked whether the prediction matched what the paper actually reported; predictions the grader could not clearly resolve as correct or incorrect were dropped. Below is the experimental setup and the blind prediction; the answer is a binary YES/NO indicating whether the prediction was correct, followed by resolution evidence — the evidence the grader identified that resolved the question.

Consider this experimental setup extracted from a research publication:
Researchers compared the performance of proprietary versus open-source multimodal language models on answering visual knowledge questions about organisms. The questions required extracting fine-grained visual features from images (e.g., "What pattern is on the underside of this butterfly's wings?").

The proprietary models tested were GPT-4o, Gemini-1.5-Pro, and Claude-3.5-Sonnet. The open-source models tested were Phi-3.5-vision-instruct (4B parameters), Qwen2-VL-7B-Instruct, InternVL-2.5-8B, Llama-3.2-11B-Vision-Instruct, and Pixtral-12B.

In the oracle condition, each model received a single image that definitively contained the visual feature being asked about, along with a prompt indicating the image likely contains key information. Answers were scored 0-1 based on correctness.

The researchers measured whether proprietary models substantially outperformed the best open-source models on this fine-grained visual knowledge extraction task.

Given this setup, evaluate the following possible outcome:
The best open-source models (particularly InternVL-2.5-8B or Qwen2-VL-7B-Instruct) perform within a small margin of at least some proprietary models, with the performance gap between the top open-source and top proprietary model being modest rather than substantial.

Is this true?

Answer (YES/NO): NO